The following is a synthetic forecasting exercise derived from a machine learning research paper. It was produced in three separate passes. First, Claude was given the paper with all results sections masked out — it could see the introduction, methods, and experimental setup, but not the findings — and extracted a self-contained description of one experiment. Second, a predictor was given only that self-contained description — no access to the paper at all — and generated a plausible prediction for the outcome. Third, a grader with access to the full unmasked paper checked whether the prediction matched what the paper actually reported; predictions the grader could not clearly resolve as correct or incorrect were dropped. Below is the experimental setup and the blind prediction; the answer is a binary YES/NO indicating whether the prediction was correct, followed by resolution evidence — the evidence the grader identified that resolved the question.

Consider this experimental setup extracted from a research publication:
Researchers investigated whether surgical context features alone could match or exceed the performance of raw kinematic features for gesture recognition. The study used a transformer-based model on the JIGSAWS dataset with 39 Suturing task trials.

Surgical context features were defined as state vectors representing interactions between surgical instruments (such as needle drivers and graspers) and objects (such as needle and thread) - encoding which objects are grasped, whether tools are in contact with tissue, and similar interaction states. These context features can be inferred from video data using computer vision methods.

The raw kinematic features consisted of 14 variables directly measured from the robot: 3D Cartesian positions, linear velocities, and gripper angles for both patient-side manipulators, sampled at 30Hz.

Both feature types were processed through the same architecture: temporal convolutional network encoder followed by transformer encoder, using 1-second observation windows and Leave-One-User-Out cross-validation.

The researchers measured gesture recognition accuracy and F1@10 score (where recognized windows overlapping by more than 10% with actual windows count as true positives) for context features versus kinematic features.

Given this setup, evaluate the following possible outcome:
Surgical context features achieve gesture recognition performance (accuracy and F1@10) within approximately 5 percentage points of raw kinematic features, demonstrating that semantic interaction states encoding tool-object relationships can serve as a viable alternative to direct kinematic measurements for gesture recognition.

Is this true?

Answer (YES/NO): YES